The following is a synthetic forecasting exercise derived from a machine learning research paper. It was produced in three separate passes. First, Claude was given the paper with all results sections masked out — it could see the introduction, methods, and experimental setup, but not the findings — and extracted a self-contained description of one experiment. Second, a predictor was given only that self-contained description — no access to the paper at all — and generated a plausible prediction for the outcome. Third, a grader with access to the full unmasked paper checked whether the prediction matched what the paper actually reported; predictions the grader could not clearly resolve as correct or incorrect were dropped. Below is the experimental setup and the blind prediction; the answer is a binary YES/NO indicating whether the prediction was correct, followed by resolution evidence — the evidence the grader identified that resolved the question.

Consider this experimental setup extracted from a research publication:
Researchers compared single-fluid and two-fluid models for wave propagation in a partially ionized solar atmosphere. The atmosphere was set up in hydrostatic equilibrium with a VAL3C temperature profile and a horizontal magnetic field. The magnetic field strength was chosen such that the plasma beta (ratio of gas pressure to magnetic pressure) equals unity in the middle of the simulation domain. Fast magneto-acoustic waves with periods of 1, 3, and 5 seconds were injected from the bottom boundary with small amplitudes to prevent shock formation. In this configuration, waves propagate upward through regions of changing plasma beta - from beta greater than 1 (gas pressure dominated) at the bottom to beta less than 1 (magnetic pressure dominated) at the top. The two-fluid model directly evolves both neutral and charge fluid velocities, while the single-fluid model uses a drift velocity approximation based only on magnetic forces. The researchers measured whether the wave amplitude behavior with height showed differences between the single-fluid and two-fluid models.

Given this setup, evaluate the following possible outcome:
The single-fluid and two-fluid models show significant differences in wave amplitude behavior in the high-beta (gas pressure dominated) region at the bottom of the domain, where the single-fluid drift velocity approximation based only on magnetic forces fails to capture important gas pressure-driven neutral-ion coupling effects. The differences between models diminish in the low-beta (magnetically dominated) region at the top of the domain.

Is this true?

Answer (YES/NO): NO